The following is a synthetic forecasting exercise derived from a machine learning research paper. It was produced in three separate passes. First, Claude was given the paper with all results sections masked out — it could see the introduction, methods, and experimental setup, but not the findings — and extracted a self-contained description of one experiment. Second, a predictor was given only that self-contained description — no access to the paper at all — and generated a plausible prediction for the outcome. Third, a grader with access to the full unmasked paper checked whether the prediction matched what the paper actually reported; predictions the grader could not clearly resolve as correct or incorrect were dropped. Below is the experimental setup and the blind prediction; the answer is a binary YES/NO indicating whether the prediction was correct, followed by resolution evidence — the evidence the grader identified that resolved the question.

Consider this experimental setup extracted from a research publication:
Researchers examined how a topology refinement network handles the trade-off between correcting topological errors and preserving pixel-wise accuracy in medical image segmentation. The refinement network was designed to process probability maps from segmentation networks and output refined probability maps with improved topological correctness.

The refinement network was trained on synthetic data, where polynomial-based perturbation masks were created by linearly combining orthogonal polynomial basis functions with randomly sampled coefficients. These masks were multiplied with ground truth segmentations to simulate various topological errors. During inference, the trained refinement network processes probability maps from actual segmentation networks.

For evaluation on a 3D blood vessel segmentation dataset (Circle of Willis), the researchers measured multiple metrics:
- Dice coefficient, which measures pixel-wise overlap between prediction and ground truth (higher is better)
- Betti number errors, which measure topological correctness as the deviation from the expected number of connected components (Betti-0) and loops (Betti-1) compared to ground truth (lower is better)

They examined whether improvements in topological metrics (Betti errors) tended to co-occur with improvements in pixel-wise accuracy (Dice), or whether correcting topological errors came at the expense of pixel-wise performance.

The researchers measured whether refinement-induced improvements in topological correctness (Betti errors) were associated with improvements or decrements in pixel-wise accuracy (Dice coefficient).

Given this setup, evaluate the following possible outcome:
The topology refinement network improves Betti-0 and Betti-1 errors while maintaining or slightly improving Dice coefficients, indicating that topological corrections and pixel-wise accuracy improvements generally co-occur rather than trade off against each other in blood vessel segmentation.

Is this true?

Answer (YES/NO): NO